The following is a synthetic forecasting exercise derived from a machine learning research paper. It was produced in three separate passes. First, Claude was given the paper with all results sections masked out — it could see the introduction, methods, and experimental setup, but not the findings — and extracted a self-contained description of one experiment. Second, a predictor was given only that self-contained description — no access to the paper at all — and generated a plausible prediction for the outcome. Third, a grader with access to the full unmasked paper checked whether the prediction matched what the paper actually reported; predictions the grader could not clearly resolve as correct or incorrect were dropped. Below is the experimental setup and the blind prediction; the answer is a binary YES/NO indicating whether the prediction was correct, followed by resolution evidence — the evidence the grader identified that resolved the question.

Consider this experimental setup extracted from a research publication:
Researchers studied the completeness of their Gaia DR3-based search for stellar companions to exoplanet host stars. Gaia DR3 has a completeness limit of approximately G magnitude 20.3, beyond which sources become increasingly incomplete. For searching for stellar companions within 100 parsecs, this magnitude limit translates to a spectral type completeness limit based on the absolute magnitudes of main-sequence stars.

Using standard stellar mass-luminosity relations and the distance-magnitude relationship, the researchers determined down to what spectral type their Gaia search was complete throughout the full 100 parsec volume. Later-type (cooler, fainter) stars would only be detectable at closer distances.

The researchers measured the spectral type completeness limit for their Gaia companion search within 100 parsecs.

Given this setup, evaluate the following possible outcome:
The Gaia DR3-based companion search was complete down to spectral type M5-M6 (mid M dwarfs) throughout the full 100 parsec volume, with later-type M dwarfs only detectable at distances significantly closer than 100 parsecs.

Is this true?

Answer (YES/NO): NO